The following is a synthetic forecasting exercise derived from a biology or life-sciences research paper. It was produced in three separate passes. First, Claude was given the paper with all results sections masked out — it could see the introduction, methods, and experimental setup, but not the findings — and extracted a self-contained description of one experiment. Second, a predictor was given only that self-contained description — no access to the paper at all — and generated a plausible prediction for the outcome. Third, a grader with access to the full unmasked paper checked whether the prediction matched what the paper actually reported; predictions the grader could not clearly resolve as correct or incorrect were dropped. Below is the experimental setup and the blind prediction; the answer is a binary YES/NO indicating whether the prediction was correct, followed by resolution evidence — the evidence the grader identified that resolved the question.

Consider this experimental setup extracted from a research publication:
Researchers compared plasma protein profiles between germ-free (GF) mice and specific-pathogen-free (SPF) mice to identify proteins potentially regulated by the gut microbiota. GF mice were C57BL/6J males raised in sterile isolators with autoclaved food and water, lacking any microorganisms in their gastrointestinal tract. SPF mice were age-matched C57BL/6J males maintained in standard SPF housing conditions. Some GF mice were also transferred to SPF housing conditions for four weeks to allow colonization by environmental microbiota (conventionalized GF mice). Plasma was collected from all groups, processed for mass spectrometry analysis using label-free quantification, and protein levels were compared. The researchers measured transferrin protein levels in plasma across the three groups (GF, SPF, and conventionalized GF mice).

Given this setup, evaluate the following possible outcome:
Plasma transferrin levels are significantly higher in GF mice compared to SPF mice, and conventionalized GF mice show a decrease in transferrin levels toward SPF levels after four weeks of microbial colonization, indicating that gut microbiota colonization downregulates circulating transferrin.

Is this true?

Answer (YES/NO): NO